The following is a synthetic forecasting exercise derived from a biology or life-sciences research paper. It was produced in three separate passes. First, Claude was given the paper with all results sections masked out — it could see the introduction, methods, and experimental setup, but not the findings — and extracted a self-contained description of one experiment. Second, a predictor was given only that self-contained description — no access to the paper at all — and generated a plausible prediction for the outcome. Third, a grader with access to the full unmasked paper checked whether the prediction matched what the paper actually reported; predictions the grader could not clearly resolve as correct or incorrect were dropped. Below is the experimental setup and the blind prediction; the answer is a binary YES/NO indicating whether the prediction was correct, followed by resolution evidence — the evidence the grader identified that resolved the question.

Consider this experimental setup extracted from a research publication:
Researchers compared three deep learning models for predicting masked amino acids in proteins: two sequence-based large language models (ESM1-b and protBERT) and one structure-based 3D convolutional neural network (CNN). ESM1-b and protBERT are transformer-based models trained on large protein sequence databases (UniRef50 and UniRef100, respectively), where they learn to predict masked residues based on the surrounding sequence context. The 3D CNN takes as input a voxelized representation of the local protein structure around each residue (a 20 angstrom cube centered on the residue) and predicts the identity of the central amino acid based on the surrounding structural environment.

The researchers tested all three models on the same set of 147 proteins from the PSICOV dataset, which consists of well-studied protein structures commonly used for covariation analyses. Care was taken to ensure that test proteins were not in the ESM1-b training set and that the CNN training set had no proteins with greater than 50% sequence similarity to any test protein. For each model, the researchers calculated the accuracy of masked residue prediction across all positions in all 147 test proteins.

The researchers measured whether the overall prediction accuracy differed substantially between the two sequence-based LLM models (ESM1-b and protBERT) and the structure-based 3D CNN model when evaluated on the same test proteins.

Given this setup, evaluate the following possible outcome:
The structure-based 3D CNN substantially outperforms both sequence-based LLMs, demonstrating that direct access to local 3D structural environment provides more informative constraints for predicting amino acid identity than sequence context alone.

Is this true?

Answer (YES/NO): NO